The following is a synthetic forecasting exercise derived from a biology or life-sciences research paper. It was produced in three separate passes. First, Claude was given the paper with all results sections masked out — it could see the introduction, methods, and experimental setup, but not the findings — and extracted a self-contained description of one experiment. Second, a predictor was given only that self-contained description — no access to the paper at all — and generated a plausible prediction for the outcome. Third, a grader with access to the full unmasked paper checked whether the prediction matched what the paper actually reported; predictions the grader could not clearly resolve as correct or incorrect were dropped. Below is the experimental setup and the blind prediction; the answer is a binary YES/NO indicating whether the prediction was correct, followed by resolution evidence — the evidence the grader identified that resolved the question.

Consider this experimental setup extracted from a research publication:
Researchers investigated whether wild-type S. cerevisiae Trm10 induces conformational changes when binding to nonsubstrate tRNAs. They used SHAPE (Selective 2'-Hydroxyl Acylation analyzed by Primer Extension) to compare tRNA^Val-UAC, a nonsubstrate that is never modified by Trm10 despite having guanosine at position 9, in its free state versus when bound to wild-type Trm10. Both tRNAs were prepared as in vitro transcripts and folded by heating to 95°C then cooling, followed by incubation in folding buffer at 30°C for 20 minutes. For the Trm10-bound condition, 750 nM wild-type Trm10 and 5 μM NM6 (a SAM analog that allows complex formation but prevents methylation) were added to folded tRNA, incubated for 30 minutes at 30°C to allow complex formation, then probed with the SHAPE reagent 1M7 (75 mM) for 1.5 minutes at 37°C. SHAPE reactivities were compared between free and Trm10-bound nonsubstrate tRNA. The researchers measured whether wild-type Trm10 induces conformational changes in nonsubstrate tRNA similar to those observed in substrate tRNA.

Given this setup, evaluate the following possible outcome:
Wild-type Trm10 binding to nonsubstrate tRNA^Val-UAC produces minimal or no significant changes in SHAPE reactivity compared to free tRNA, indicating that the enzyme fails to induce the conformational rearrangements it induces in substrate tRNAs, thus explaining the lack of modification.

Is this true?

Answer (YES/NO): NO